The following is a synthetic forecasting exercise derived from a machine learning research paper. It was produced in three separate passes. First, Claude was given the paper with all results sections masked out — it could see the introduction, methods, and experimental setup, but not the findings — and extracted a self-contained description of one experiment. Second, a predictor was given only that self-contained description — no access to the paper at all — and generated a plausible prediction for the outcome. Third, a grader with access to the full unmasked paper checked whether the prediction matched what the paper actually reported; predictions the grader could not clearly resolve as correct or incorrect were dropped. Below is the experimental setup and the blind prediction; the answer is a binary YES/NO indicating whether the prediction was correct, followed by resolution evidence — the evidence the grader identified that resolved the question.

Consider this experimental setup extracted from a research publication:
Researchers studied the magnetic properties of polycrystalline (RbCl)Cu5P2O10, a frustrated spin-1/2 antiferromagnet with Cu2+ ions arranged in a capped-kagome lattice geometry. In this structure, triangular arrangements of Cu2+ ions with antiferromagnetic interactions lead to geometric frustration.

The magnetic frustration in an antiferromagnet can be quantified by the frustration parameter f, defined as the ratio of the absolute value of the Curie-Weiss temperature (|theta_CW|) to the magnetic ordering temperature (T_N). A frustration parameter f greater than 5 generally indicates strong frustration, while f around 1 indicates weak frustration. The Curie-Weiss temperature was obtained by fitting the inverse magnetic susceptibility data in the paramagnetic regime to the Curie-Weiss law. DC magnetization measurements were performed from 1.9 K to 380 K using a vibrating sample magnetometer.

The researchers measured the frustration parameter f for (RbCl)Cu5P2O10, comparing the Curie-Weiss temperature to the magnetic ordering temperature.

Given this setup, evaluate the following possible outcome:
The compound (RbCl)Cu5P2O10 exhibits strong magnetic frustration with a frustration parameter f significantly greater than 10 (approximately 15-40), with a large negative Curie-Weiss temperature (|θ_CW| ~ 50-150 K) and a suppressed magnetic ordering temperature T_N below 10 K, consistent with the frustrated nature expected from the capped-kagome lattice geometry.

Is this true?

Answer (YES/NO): NO